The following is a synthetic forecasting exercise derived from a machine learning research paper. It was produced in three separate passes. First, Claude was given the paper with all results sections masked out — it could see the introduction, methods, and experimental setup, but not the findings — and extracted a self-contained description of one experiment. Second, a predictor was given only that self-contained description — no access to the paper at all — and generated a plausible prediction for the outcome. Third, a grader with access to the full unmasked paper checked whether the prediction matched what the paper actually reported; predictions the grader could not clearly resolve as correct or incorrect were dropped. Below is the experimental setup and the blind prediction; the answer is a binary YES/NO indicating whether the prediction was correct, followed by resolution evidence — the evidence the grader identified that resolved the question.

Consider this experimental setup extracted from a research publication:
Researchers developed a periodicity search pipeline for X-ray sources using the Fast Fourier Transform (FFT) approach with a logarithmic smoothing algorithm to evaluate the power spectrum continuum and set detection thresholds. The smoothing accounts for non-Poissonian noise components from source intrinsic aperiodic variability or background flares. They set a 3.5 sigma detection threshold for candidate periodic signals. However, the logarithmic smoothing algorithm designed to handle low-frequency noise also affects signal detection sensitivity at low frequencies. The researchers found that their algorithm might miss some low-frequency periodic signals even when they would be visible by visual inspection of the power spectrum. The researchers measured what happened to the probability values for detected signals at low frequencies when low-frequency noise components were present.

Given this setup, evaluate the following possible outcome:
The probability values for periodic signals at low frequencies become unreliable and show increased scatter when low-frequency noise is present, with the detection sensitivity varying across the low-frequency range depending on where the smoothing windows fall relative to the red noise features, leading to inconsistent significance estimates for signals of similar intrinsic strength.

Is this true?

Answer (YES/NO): NO